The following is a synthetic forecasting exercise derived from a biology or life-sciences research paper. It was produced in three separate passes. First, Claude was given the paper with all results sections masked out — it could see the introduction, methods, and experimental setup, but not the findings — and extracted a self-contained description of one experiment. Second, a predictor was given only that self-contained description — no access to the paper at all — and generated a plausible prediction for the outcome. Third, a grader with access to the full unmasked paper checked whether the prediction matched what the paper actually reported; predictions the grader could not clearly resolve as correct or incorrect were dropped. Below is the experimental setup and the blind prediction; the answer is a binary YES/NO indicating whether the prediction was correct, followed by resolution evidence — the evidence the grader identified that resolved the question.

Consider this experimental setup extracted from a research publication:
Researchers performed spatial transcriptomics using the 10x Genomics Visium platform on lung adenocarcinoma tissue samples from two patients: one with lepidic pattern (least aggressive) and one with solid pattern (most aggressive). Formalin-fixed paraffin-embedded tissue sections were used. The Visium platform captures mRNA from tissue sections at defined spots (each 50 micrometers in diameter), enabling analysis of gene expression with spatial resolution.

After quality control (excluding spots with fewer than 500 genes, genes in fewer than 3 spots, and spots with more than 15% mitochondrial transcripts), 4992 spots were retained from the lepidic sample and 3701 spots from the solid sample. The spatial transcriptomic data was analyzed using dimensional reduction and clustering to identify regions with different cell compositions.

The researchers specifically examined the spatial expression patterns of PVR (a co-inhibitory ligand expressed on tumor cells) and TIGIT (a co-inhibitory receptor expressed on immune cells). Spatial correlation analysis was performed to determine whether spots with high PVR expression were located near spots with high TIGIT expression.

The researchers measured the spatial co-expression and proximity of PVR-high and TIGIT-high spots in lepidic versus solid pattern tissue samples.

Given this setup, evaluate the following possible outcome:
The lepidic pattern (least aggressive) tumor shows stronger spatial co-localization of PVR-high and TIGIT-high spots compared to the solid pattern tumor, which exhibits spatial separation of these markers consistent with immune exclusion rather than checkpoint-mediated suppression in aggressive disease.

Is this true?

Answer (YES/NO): NO